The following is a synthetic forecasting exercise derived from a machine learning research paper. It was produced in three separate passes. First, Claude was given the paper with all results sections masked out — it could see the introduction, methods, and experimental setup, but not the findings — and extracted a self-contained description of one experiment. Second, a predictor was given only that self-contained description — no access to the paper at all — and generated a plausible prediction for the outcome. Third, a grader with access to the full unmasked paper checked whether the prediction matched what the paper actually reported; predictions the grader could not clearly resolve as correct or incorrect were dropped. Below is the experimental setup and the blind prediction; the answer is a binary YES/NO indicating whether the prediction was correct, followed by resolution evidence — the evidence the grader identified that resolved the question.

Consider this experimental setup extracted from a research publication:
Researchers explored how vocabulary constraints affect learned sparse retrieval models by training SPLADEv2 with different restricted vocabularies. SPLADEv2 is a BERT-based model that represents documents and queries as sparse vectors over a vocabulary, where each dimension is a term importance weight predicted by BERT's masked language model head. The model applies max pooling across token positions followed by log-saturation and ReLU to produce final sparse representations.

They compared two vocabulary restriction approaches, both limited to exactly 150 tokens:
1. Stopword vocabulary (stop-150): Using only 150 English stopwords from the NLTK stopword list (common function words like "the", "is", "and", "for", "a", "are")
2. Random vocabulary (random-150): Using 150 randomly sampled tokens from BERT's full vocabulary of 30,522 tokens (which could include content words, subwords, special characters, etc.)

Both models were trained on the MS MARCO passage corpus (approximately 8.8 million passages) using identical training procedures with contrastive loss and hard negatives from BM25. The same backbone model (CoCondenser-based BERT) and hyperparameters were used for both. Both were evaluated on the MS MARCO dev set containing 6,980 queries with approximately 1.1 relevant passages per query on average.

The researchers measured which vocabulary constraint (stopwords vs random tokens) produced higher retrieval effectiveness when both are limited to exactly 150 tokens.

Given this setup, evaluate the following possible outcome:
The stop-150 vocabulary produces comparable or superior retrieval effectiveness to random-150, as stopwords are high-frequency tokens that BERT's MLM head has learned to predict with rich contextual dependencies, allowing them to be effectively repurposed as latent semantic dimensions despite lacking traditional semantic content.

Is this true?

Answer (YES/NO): NO